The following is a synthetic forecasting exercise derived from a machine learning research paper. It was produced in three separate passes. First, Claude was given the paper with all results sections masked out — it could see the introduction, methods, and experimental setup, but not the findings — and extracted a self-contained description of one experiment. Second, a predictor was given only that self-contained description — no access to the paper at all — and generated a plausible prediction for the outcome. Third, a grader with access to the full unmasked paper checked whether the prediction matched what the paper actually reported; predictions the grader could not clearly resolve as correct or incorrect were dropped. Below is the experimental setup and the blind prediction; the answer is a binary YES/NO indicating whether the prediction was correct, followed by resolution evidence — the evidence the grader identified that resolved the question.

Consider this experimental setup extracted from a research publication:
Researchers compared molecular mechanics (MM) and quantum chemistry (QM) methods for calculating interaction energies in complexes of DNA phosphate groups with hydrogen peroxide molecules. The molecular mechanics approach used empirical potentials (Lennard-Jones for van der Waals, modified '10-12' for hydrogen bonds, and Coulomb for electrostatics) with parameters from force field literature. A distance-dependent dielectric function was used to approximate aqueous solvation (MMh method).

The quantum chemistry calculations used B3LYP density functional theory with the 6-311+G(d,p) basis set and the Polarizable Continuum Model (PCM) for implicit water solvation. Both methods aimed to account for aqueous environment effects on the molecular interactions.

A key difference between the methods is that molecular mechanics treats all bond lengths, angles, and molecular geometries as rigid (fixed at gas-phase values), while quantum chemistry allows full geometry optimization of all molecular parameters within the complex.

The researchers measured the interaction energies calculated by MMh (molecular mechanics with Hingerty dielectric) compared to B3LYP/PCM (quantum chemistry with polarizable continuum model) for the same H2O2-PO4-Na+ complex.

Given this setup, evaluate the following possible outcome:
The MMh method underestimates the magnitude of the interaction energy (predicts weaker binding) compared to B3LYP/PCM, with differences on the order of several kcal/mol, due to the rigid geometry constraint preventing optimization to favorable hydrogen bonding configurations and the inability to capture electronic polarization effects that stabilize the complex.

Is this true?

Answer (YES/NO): NO